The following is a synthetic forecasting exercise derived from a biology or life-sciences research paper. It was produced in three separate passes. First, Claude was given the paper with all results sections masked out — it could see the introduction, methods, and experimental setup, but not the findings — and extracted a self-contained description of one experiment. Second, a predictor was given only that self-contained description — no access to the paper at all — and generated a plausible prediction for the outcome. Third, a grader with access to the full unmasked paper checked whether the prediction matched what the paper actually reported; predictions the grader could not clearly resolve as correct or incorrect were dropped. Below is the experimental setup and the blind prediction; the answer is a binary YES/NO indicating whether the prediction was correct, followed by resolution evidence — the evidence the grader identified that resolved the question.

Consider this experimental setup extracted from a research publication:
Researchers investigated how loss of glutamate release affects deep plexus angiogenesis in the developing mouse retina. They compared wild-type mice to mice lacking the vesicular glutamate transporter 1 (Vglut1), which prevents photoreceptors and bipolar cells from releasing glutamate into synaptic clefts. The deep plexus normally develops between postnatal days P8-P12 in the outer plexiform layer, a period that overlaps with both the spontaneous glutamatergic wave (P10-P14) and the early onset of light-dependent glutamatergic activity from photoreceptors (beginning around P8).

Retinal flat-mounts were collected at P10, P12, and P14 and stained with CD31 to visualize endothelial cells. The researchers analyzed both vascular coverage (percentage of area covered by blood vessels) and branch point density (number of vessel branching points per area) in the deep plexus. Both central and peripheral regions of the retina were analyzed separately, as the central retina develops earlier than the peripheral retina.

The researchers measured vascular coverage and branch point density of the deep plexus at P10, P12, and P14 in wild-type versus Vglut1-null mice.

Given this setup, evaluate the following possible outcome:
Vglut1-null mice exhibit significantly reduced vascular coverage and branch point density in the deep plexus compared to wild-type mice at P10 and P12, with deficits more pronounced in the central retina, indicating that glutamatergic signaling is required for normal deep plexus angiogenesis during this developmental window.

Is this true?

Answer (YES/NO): NO